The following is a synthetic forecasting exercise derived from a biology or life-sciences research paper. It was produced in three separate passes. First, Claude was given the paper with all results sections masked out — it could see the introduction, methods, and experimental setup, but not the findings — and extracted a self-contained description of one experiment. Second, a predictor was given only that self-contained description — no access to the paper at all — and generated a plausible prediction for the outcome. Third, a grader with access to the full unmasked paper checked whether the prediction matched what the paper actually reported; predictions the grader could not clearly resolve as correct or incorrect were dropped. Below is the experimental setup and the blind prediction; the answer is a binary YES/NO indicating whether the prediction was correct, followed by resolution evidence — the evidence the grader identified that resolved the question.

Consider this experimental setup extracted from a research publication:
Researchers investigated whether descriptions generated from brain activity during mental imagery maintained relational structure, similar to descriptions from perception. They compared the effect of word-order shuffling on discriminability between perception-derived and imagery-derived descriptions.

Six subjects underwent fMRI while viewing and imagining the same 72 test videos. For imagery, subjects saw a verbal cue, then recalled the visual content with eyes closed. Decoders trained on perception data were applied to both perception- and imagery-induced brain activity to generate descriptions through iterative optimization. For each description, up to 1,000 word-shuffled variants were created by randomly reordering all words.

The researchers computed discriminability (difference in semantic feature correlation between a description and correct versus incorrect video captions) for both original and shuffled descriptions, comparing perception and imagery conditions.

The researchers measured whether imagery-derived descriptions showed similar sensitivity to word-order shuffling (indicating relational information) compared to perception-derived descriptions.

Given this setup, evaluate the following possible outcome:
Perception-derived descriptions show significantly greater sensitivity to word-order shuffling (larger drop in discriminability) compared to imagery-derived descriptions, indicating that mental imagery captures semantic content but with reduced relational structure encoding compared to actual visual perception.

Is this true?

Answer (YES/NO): NO